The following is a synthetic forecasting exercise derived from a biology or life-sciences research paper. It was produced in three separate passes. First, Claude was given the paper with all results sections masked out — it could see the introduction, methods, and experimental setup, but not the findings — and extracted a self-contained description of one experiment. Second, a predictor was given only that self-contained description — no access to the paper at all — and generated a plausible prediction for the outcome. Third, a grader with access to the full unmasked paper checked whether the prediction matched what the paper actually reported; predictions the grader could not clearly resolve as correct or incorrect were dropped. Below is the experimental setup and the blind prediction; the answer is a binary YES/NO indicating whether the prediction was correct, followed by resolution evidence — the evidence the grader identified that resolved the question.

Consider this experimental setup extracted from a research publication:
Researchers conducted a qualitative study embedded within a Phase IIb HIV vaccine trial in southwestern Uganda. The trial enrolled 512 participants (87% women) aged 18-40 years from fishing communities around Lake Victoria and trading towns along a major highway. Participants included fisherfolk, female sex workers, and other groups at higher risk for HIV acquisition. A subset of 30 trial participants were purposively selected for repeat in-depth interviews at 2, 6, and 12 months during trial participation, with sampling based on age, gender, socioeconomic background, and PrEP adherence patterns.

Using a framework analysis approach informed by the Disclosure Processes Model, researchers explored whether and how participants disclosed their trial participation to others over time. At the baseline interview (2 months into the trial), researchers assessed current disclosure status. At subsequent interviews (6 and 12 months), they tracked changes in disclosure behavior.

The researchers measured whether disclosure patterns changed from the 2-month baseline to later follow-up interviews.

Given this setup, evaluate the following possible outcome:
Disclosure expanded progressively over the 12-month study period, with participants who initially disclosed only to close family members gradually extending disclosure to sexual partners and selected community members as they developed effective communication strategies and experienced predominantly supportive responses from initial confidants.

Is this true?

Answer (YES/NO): NO